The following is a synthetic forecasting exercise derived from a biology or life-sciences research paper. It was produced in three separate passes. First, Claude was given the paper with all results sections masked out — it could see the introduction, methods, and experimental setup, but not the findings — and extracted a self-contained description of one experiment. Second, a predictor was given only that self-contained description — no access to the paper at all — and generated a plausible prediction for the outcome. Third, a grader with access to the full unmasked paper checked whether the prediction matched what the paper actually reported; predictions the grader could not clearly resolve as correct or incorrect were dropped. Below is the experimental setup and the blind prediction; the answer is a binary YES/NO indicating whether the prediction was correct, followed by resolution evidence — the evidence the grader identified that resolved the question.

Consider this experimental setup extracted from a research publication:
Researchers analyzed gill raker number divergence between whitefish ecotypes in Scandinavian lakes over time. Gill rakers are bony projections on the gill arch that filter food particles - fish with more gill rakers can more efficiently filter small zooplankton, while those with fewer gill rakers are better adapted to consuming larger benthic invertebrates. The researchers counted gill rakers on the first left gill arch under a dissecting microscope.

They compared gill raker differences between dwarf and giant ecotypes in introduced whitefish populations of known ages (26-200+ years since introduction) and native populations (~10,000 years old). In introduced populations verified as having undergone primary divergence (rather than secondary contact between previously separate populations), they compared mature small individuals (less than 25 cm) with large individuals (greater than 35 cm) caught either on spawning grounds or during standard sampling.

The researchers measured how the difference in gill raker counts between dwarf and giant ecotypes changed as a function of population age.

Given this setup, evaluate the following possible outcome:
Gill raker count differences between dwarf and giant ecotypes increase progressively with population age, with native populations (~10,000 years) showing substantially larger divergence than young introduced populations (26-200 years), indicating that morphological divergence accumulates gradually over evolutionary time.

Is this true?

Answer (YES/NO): YES